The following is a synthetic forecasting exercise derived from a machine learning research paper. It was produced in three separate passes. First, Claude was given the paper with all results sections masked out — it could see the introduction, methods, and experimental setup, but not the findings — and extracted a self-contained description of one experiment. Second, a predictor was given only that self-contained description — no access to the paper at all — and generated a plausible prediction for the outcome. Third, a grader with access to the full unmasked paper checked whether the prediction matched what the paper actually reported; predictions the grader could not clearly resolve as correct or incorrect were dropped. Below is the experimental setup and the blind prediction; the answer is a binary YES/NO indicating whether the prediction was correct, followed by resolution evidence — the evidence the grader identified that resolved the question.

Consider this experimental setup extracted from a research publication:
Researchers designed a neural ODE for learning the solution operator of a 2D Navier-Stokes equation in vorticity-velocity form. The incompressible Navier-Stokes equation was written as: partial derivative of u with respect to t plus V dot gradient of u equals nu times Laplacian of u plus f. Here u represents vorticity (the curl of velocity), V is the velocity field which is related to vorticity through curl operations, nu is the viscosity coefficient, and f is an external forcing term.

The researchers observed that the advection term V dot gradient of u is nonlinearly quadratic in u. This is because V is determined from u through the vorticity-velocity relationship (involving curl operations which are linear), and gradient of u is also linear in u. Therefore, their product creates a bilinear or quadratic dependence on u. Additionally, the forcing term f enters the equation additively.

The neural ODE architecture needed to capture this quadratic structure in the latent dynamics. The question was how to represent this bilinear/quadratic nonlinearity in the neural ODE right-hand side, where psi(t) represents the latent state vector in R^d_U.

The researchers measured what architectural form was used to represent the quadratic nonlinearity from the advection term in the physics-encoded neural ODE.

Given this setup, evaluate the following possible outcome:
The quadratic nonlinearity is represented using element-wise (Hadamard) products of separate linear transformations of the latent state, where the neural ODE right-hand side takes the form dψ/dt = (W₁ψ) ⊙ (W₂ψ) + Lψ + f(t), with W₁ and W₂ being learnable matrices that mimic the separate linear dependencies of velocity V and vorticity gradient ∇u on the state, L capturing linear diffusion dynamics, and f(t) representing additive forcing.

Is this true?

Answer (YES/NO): NO